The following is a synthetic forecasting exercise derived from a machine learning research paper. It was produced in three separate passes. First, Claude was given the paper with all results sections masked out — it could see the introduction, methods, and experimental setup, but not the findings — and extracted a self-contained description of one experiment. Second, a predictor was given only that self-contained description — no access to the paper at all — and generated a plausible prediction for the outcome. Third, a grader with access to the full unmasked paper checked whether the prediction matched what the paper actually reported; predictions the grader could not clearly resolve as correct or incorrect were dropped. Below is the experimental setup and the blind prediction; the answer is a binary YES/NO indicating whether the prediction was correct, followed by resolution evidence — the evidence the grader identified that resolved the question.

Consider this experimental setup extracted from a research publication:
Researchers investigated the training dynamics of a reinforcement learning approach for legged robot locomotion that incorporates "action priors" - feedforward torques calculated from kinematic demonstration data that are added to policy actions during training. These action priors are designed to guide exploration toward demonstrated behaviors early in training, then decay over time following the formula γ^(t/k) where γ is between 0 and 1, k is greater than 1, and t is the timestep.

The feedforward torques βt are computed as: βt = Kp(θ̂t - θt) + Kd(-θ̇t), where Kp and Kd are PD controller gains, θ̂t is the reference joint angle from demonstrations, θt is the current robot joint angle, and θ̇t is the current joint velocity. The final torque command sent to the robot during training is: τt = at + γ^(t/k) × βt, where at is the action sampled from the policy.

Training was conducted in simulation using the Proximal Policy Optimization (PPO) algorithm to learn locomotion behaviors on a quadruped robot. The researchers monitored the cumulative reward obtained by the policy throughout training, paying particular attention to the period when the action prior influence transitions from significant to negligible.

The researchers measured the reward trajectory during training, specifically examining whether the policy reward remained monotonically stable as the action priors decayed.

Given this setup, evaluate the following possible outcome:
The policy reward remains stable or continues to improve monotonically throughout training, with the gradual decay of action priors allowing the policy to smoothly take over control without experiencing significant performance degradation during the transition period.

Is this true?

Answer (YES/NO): NO